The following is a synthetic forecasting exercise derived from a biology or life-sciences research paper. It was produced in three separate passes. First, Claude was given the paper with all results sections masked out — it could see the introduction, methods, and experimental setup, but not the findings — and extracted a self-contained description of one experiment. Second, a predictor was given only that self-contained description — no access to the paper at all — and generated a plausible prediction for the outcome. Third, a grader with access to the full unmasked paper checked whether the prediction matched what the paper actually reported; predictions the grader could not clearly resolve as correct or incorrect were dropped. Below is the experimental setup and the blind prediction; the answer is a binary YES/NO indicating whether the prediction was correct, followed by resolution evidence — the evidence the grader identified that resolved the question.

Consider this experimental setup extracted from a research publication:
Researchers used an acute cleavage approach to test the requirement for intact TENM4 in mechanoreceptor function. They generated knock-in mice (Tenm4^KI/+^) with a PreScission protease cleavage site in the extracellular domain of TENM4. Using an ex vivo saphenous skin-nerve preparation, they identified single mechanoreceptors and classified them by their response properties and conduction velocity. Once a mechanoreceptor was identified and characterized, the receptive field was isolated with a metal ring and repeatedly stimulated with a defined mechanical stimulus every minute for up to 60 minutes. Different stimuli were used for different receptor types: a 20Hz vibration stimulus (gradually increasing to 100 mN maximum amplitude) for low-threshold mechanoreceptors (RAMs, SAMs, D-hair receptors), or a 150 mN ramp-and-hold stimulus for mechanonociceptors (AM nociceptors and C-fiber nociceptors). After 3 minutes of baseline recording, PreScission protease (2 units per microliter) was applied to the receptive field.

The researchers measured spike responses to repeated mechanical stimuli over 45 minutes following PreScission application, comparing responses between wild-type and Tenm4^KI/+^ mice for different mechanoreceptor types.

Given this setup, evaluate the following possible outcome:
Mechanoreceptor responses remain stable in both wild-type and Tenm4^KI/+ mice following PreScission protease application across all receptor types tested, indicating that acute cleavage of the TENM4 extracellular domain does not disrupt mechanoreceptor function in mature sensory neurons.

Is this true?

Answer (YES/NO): NO